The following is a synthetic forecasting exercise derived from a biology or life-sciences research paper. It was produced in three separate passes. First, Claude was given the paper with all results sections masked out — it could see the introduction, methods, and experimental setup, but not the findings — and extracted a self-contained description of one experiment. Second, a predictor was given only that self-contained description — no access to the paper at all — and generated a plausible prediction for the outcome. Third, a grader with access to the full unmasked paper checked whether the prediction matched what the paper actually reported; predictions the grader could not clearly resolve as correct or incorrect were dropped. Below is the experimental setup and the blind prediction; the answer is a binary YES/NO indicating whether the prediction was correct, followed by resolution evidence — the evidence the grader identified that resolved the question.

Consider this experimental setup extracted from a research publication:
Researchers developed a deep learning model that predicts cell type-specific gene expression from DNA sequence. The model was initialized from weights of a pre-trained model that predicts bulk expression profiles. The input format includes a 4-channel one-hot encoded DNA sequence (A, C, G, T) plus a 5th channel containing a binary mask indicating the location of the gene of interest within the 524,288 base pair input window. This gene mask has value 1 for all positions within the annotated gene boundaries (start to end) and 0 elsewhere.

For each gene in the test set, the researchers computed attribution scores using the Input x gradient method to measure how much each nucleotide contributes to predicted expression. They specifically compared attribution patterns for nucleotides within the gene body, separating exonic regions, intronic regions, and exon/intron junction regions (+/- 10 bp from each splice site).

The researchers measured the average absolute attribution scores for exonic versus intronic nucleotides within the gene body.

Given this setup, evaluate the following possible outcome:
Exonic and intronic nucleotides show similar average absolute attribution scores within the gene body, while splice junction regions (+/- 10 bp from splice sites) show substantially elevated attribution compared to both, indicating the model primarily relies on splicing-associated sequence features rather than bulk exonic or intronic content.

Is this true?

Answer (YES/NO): NO